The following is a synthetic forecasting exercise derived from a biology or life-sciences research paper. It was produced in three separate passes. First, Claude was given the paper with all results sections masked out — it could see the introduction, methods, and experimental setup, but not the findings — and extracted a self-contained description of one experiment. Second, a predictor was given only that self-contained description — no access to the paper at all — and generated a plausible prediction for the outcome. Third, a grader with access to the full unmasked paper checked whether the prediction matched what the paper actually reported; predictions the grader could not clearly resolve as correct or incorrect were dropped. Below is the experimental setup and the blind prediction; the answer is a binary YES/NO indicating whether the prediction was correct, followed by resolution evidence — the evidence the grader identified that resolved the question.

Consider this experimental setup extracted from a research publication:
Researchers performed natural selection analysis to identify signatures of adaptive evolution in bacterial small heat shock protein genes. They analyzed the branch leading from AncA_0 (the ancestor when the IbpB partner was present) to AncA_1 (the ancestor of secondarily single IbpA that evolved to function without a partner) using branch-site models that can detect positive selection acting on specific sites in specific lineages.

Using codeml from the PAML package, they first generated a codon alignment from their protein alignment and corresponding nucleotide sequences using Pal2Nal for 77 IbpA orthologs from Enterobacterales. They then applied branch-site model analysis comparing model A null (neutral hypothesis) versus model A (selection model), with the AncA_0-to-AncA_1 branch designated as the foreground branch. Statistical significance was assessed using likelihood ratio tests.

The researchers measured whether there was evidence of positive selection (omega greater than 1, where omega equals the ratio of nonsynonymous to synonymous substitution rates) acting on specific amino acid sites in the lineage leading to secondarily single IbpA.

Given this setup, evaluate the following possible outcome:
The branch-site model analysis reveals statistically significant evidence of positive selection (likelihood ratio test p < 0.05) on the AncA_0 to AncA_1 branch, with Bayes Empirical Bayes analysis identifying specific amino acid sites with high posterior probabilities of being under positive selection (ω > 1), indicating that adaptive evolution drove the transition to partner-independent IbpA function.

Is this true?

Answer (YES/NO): NO